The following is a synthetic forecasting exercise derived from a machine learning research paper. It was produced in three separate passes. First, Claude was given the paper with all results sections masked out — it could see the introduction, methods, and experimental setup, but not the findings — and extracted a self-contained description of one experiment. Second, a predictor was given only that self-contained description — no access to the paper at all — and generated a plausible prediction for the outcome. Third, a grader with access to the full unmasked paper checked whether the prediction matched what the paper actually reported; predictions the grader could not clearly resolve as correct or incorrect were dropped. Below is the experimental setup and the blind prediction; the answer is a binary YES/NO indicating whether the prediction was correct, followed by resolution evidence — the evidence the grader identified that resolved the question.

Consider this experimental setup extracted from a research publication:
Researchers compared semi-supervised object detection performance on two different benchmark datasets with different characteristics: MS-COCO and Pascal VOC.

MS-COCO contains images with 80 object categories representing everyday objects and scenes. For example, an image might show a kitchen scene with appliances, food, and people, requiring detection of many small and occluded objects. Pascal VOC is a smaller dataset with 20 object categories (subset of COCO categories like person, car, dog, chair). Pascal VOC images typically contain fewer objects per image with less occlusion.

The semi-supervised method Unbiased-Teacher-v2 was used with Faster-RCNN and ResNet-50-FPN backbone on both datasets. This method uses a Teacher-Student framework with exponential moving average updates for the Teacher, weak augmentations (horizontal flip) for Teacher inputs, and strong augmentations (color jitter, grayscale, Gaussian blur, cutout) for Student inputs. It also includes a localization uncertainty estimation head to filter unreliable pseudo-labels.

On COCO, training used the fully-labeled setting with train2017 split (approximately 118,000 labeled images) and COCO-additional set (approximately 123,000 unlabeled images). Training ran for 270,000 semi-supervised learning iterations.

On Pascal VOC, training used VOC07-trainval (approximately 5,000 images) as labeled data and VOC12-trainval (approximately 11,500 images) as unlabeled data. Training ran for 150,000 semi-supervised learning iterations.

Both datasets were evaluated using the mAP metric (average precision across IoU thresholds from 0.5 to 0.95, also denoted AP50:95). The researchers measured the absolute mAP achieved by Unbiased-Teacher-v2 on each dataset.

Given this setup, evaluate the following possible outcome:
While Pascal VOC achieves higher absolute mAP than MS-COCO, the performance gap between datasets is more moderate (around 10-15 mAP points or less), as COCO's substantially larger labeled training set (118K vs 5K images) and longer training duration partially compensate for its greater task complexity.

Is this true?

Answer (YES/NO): YES